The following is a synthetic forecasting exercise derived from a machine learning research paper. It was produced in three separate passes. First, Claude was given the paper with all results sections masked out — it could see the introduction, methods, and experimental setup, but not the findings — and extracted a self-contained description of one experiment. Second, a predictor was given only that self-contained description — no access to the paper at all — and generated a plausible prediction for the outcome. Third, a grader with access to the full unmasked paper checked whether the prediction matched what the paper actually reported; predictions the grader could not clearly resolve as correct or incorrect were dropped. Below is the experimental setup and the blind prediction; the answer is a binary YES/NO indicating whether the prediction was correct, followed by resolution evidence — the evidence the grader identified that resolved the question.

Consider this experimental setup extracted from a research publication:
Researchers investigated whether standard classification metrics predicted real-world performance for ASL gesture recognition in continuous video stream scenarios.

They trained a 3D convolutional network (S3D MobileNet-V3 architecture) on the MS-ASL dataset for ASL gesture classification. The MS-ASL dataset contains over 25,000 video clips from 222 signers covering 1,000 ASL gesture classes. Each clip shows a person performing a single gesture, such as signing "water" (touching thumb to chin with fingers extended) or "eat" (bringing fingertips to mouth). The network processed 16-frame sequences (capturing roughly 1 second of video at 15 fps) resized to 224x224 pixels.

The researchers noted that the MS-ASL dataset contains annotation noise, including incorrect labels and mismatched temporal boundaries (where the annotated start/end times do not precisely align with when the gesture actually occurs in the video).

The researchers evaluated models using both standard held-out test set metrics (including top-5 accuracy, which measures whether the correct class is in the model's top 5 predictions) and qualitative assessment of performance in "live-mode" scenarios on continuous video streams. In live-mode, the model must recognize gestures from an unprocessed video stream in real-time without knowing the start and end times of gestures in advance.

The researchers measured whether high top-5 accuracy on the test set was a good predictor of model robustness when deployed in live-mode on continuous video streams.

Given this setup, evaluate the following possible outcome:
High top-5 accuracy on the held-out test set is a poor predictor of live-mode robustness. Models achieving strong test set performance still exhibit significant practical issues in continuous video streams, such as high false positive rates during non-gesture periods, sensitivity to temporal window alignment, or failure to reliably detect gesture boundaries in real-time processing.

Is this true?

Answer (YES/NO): YES